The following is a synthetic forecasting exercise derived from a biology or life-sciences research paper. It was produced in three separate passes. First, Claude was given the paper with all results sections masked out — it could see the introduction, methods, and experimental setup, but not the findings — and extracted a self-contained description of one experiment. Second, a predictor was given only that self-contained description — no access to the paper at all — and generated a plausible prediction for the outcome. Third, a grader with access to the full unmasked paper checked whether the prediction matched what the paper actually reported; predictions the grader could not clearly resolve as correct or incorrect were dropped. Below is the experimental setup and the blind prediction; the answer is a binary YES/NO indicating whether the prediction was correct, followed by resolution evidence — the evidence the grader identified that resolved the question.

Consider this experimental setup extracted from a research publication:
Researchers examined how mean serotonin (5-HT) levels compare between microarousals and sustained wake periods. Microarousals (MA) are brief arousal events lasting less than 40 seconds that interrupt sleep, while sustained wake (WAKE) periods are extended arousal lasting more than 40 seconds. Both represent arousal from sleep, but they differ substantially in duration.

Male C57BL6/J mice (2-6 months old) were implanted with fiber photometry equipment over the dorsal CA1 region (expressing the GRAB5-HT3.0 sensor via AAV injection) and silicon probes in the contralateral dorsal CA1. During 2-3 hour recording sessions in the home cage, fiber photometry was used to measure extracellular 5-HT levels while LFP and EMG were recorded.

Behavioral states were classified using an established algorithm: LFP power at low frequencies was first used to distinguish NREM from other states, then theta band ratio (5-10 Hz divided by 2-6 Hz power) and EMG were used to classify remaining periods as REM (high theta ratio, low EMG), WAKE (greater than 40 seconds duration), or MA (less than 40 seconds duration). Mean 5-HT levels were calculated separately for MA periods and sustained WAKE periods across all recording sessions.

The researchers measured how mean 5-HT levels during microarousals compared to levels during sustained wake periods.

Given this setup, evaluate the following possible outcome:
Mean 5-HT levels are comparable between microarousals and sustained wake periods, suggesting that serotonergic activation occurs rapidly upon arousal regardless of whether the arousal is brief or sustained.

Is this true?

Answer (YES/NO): YES